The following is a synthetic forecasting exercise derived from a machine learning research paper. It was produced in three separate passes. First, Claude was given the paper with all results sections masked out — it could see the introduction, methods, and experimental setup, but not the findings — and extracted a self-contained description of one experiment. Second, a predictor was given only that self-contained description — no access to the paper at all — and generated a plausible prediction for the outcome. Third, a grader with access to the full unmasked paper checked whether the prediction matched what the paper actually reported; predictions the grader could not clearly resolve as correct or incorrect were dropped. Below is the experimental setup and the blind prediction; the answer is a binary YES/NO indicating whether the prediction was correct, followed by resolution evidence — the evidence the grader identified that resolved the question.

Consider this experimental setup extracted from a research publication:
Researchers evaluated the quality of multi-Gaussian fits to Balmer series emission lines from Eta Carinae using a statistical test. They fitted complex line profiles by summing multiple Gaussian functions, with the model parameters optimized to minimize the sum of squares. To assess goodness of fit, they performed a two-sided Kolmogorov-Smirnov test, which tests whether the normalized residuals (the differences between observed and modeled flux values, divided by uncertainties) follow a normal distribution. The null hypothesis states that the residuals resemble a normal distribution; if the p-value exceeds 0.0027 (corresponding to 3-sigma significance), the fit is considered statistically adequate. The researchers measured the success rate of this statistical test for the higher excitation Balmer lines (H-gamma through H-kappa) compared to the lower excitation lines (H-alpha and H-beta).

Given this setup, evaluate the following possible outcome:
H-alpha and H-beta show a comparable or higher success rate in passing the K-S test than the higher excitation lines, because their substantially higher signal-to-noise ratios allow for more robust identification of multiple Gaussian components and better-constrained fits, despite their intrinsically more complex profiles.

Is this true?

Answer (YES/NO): NO